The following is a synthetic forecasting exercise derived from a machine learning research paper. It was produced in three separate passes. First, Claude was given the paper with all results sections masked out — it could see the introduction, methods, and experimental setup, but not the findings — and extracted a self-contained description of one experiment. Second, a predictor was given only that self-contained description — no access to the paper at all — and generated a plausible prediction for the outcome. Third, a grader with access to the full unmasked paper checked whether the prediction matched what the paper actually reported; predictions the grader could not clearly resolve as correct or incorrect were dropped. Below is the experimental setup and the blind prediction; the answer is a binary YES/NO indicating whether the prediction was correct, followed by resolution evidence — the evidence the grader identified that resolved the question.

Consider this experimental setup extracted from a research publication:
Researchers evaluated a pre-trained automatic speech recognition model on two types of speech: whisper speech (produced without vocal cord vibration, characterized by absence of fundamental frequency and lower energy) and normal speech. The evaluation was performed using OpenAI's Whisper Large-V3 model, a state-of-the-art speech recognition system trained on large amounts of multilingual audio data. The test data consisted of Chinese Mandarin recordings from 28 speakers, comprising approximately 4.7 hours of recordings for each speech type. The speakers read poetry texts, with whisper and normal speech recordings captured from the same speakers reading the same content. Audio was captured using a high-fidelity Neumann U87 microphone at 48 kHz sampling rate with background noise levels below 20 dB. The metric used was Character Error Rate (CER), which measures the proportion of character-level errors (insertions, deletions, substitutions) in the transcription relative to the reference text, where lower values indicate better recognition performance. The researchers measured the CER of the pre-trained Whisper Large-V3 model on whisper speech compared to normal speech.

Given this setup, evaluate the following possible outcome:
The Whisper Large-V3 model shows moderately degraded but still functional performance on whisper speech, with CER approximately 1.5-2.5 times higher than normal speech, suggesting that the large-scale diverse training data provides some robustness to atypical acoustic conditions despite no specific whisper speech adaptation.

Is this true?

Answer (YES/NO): NO